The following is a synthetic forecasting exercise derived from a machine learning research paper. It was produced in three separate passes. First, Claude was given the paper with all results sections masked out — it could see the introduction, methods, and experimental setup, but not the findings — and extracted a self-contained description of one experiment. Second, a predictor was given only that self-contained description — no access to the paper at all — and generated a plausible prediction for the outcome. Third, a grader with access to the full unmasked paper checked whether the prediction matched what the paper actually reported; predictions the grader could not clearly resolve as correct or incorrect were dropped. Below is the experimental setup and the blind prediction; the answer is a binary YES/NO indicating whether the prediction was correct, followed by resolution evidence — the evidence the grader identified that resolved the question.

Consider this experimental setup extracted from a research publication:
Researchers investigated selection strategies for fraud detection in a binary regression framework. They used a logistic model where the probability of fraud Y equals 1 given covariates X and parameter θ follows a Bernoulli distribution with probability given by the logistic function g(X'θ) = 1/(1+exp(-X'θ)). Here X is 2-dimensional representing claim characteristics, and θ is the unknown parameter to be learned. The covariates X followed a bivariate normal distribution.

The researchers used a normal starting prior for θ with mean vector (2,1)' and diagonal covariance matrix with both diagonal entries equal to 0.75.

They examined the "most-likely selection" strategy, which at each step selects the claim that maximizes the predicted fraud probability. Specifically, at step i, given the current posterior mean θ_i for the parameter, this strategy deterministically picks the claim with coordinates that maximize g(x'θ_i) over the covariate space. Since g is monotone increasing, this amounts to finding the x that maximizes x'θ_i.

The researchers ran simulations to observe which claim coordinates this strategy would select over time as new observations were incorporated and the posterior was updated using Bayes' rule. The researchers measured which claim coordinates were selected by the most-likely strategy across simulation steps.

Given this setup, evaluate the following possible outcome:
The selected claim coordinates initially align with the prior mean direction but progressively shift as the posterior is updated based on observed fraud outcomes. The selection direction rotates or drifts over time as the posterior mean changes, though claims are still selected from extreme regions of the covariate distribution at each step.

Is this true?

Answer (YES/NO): NO